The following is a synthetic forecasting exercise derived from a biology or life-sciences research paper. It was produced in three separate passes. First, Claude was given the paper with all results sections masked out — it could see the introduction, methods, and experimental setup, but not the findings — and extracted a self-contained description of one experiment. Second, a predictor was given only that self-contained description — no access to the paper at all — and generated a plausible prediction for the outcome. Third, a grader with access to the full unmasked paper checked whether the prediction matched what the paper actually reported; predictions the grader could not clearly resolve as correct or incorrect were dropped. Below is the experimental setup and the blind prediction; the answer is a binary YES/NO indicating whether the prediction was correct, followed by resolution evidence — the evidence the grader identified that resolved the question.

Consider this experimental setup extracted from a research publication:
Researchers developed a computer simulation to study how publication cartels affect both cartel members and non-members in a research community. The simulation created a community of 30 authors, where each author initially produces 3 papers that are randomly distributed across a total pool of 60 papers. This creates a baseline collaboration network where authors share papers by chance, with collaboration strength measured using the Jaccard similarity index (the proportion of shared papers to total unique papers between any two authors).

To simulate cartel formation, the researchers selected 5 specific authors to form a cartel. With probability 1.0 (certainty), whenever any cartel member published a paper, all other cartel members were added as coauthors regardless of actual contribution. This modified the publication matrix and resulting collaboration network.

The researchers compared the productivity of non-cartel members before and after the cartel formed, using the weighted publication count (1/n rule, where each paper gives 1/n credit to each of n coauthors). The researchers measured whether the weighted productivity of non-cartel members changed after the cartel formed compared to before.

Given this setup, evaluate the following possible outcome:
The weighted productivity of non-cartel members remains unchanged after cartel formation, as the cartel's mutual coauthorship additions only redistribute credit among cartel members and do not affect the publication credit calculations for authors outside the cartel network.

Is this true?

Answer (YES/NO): NO